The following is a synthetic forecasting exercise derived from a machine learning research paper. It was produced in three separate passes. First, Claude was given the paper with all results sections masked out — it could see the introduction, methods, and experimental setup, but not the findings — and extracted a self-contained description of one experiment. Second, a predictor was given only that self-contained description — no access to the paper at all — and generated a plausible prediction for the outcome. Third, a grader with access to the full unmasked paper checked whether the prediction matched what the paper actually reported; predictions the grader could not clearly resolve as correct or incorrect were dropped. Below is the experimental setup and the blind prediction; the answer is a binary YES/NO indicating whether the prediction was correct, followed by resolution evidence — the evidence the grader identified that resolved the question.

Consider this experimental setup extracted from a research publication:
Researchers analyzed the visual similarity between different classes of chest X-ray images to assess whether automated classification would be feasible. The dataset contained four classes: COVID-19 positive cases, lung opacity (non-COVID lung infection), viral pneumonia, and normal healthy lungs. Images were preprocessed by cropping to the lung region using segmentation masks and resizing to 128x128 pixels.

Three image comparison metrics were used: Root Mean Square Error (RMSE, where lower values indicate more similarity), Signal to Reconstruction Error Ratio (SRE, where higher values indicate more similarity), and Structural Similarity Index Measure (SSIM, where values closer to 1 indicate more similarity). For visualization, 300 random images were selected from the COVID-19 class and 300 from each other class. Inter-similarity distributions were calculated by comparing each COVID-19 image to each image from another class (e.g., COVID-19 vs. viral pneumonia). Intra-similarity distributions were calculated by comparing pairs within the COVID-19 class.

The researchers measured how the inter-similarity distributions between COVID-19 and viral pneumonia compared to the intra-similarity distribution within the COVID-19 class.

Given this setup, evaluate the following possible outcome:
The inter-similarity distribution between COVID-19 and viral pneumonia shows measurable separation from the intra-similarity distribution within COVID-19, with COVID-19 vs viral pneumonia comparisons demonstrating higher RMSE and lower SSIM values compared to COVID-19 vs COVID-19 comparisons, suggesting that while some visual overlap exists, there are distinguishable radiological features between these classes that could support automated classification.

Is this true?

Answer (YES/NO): YES